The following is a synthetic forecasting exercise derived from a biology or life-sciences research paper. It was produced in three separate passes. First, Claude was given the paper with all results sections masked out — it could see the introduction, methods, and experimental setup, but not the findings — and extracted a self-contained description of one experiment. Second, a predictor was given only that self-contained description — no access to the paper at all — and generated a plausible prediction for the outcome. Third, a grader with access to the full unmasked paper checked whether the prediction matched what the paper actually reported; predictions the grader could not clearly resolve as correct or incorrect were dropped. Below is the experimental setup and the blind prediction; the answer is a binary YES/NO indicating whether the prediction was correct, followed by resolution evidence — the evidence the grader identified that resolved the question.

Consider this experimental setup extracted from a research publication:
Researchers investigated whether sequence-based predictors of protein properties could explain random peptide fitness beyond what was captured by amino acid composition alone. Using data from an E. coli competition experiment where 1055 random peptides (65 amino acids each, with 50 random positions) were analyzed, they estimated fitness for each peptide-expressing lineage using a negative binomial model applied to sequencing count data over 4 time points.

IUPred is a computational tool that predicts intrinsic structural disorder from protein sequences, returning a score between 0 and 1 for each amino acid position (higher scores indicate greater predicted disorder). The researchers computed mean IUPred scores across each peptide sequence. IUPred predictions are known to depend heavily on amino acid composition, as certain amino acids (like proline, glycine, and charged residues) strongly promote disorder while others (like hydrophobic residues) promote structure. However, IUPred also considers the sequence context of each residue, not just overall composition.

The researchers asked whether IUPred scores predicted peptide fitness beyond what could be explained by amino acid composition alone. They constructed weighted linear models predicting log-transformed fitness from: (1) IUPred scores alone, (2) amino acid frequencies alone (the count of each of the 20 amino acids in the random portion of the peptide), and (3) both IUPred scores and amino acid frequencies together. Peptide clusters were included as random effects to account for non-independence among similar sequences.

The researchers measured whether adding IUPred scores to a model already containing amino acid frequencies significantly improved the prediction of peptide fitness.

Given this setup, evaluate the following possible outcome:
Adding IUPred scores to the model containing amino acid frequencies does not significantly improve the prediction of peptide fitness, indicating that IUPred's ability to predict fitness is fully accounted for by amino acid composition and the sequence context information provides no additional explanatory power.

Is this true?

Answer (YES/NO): YES